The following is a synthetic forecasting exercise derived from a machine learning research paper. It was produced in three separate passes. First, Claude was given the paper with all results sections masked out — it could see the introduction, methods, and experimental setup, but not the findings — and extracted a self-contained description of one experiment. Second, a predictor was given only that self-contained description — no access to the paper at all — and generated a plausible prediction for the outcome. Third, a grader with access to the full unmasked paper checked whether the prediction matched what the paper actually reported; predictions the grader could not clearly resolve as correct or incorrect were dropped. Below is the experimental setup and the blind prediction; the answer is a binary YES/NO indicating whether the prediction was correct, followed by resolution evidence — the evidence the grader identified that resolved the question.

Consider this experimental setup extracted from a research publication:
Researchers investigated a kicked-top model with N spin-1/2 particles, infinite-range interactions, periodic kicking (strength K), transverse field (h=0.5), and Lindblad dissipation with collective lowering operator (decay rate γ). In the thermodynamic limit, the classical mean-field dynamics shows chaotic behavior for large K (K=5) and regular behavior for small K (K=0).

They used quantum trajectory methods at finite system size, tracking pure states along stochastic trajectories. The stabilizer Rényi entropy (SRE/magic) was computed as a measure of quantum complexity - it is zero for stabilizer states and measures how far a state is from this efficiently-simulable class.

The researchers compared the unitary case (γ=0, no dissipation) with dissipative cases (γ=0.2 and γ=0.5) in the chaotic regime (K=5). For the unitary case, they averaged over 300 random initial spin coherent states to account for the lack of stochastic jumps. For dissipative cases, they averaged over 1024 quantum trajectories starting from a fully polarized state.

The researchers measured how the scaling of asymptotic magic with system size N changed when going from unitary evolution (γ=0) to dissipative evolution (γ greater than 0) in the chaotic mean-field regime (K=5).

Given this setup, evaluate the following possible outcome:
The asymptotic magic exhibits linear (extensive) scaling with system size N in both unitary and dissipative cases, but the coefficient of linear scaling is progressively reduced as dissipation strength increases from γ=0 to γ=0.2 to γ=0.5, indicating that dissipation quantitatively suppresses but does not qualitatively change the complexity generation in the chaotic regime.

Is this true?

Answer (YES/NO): NO